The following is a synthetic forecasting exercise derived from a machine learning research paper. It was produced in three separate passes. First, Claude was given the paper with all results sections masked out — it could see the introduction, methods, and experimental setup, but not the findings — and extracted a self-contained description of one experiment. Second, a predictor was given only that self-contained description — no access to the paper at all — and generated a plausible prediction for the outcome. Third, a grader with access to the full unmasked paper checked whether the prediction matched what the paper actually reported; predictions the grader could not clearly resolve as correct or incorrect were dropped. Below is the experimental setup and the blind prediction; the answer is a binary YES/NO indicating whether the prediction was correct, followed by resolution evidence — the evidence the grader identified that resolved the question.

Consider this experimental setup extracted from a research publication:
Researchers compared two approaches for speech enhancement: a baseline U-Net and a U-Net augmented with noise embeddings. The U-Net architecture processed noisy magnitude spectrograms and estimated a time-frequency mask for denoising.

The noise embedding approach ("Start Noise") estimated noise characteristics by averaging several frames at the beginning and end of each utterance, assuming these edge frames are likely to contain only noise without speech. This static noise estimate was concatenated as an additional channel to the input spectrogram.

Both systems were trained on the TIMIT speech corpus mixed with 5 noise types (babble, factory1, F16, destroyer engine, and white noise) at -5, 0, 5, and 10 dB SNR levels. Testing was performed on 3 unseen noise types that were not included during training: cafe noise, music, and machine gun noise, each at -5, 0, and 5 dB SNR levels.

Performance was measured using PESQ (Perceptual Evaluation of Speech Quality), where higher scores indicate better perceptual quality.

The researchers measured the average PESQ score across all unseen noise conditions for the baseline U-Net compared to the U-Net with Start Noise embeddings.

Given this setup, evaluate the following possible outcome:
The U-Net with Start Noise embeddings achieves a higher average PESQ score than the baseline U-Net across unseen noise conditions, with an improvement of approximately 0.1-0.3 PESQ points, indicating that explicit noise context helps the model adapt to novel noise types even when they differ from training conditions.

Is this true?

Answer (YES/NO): NO